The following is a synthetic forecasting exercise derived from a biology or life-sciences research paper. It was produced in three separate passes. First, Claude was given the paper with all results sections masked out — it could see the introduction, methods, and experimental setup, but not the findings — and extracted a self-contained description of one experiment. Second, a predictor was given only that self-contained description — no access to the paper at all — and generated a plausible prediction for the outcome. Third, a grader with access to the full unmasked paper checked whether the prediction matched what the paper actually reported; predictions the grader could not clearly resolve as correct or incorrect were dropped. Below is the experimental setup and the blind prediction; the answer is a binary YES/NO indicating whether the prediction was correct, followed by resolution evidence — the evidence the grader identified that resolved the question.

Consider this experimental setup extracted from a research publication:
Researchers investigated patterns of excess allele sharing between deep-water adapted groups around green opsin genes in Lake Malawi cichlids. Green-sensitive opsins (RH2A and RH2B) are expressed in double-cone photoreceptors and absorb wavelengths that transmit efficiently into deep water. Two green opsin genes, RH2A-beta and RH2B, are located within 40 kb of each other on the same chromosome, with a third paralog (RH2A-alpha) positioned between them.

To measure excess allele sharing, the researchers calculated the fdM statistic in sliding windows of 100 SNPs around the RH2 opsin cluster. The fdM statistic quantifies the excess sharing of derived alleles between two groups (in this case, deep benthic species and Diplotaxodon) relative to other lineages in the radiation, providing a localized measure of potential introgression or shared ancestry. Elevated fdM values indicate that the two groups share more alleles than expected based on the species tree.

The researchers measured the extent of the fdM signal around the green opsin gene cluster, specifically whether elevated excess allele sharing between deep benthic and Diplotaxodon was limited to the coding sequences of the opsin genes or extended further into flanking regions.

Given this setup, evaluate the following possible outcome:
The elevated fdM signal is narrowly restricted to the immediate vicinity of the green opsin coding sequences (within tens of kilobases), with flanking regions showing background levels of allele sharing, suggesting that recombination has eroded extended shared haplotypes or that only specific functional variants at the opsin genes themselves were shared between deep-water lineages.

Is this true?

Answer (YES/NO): NO